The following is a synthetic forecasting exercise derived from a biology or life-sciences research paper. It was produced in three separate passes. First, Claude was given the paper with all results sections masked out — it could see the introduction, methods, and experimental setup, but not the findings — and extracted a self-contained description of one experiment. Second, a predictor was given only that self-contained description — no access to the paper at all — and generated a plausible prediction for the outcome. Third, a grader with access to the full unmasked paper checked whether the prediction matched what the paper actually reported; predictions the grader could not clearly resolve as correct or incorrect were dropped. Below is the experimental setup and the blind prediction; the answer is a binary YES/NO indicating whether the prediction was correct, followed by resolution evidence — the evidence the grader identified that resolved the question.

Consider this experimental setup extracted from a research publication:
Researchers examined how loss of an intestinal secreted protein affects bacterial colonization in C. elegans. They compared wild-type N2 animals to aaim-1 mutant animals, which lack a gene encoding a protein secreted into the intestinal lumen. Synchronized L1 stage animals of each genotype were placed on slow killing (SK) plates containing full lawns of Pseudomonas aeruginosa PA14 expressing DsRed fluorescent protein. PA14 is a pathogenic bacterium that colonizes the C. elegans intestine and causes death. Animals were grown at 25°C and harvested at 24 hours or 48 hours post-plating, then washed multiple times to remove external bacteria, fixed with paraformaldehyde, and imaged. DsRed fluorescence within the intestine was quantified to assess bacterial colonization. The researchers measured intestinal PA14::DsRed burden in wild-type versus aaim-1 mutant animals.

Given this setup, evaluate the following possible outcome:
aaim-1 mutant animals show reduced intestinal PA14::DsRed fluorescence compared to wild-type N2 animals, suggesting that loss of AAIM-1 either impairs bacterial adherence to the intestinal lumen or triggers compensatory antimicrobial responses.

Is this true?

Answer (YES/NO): NO